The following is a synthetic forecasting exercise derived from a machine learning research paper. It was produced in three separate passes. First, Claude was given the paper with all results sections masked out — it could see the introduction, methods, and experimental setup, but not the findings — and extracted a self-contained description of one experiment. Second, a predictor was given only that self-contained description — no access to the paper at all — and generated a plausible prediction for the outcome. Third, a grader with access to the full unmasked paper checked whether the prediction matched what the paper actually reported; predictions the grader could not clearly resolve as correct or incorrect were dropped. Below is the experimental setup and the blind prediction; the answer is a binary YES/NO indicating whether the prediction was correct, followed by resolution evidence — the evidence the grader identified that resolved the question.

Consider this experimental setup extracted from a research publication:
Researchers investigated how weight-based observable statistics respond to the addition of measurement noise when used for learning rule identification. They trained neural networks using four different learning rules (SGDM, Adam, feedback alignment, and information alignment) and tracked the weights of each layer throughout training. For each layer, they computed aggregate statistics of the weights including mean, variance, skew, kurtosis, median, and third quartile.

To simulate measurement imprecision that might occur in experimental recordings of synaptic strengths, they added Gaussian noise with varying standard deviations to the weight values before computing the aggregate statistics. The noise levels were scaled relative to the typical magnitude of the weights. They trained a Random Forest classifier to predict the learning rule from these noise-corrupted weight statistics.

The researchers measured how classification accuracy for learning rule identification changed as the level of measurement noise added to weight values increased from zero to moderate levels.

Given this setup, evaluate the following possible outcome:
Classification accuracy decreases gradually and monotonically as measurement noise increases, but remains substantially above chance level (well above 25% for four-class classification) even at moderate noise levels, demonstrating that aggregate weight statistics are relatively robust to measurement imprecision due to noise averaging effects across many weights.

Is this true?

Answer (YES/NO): NO